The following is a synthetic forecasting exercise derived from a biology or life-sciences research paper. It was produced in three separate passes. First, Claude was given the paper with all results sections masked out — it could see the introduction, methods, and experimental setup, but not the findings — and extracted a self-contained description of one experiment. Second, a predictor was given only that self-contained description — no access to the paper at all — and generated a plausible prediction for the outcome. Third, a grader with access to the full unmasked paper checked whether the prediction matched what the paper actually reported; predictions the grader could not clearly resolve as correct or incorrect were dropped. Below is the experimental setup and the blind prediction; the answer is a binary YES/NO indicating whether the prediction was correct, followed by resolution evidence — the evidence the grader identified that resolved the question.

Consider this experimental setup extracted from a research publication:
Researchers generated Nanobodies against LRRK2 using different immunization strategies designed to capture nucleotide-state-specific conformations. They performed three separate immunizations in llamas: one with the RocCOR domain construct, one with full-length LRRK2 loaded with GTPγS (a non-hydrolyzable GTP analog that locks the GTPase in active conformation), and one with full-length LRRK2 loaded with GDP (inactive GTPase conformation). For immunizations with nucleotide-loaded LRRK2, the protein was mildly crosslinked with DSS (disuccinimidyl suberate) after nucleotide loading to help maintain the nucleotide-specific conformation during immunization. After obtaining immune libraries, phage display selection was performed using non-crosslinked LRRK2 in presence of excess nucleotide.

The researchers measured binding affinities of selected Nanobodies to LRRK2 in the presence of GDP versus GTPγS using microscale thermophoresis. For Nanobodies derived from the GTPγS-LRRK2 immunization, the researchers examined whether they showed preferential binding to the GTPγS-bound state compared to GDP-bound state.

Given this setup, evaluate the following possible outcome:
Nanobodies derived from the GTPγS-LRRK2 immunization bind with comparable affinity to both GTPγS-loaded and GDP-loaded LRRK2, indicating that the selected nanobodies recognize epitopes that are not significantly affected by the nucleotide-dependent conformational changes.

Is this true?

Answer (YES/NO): YES